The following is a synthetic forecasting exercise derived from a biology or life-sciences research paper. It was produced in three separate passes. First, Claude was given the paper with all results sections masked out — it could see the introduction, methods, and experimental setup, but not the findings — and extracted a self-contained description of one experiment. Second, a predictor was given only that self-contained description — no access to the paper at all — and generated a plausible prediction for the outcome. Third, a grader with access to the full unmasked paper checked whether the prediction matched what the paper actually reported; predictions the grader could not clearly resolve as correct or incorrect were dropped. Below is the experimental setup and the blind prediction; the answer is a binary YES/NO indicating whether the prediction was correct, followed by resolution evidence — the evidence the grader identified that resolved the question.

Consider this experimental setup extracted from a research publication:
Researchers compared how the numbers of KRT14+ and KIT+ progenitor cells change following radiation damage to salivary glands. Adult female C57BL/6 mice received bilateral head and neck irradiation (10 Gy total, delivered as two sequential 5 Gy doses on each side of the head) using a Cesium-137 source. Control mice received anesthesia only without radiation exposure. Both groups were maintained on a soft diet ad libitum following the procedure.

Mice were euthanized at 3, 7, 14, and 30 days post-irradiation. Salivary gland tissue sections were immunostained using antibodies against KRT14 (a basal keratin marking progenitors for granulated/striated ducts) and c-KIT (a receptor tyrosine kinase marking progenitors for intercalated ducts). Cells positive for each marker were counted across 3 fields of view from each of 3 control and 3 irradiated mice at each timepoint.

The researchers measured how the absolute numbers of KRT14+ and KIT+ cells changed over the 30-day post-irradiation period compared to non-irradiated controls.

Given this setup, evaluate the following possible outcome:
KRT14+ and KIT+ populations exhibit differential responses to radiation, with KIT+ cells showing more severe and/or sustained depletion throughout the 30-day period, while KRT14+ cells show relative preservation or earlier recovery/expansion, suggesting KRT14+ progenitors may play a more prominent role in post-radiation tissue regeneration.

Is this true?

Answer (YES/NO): NO